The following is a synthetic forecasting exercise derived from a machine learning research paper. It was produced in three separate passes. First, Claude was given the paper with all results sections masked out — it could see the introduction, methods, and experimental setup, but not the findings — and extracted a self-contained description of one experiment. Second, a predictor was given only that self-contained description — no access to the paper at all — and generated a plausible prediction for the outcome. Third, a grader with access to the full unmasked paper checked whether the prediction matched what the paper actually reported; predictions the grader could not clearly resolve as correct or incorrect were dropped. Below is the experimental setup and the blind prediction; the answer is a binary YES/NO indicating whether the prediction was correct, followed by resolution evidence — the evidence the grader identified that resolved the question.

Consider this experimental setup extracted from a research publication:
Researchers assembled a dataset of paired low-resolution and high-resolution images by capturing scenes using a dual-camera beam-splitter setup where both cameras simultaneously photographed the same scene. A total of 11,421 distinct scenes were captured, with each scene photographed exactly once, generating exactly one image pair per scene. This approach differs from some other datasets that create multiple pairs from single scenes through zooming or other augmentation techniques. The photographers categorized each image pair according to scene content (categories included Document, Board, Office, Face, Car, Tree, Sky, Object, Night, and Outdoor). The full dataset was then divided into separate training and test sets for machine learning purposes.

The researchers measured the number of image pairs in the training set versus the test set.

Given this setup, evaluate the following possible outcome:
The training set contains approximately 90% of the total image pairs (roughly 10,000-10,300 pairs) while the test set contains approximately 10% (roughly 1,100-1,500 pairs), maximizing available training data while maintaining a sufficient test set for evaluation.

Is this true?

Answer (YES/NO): NO